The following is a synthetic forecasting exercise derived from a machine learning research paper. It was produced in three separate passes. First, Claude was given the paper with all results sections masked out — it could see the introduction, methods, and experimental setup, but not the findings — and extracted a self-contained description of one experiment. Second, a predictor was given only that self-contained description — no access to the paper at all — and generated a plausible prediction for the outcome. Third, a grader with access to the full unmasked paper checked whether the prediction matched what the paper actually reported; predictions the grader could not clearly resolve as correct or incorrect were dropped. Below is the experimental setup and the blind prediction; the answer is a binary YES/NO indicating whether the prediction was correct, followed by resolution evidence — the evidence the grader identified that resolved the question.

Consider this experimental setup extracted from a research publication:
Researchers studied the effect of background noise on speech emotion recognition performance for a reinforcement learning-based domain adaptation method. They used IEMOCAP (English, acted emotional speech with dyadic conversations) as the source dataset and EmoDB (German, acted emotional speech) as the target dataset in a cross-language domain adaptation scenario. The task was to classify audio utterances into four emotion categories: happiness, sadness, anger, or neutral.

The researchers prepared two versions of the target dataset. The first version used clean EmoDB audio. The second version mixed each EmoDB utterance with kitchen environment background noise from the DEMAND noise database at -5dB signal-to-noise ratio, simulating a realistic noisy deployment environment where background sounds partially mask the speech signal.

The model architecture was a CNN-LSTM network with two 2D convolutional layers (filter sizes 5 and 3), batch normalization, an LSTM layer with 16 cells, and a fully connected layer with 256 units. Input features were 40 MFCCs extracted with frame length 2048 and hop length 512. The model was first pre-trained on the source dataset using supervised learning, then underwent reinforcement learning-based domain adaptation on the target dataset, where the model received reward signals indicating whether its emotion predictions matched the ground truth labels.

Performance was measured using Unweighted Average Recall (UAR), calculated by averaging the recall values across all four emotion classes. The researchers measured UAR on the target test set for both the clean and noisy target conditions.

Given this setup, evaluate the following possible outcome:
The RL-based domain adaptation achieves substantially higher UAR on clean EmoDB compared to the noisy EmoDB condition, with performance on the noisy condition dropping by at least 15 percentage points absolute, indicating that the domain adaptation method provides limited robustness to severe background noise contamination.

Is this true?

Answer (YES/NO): NO